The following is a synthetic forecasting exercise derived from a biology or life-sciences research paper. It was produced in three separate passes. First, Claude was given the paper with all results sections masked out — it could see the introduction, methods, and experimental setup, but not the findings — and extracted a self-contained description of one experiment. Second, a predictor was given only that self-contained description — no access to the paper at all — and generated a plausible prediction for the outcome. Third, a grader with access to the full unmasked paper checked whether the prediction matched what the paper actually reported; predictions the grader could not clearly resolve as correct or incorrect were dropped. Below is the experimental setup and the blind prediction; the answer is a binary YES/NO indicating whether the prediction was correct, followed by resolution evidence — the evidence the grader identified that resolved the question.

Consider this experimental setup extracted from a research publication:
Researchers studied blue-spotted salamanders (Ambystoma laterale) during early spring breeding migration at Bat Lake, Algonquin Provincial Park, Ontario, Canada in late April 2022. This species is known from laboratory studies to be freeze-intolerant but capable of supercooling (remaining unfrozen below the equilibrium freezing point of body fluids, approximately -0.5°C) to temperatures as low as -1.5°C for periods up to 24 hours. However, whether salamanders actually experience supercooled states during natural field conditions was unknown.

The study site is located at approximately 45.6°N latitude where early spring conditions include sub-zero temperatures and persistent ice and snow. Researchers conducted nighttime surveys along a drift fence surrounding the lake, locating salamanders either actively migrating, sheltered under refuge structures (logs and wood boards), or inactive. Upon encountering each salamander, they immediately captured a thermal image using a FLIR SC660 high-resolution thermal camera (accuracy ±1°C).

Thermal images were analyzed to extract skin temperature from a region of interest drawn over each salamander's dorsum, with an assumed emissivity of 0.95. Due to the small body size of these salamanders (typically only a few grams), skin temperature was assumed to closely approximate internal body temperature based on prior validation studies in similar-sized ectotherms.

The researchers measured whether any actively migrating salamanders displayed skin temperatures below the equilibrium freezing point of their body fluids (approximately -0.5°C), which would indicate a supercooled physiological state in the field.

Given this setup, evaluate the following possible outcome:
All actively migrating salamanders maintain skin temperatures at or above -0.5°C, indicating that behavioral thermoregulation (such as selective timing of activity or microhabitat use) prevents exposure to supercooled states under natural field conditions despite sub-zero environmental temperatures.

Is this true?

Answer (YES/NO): NO